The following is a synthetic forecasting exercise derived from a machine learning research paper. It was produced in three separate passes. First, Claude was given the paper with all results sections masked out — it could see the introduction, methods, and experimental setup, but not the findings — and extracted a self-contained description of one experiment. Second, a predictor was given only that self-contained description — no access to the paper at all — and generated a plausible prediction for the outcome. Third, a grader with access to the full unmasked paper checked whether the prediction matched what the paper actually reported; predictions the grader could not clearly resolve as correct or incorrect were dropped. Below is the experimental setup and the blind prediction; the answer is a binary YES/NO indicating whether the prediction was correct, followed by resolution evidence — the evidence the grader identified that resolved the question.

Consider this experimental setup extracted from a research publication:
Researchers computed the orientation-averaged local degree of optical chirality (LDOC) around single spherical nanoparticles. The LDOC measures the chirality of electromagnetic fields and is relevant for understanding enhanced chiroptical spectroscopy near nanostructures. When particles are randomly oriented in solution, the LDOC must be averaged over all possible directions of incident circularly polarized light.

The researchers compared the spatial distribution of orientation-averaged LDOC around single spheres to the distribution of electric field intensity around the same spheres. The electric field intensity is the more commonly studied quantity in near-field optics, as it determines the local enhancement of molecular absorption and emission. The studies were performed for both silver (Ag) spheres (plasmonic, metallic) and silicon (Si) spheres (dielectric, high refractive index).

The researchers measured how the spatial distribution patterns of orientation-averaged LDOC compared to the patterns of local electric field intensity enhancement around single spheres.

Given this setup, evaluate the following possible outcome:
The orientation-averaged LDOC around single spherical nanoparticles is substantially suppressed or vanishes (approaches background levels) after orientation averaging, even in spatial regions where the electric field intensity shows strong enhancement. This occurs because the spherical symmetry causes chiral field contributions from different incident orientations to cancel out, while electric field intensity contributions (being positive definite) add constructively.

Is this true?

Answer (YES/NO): NO